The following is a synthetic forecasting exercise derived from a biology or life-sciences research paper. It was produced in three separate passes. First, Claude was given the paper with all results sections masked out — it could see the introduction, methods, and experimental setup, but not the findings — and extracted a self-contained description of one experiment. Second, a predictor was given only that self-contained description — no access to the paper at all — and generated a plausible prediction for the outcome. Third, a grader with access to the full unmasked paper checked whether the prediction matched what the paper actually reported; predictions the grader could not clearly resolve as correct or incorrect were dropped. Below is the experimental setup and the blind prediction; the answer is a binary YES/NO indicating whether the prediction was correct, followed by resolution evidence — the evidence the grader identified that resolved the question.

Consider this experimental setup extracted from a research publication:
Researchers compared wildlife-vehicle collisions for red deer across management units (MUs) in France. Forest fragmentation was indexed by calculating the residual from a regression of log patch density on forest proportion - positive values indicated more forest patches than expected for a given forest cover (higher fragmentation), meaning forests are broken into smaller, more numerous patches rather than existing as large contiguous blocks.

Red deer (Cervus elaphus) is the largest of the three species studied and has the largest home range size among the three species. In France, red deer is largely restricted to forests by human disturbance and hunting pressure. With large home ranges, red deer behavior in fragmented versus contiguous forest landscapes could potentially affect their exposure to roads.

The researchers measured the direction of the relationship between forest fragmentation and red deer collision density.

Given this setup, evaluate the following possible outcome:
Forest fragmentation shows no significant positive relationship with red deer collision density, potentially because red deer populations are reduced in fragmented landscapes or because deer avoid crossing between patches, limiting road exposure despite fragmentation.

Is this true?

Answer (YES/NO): NO